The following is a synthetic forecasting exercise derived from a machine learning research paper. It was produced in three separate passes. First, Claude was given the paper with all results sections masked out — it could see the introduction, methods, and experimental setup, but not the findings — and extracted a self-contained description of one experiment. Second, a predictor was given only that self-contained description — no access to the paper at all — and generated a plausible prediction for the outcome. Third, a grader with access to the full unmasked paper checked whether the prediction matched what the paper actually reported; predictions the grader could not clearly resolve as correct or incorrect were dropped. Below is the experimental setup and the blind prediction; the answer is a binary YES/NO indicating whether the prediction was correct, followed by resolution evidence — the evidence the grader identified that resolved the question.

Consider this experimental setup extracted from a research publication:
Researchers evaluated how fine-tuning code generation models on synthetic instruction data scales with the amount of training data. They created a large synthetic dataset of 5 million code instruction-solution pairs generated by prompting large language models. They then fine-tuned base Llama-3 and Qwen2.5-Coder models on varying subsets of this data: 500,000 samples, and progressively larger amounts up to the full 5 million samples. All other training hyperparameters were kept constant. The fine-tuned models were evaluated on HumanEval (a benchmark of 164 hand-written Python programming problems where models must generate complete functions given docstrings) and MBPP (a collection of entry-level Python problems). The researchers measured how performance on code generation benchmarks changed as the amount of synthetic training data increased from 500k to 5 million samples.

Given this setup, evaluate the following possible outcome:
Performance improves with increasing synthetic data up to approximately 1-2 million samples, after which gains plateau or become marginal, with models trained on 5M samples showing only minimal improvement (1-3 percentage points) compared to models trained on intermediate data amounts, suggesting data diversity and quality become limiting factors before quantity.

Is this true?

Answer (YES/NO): NO